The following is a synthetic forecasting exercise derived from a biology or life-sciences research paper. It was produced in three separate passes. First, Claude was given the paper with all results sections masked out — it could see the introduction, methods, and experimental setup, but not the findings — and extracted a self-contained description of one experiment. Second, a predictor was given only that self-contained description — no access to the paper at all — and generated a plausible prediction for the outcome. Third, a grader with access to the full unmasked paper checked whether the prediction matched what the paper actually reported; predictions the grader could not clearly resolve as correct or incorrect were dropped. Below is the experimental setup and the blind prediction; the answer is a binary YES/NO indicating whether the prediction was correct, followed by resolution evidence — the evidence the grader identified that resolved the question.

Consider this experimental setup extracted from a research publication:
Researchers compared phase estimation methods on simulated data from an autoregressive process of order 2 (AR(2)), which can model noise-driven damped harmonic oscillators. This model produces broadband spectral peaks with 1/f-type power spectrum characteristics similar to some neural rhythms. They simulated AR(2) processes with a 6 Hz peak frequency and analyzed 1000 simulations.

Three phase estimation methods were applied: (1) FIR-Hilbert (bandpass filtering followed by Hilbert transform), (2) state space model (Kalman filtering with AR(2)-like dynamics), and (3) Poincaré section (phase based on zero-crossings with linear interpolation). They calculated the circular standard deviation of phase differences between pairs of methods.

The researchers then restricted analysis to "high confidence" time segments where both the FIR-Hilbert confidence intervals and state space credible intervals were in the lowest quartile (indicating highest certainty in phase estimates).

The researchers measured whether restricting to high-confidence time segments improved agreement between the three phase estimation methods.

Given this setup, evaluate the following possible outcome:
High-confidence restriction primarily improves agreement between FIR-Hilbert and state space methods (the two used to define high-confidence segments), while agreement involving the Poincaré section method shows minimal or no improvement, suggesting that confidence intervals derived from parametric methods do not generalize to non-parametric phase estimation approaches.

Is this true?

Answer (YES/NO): NO